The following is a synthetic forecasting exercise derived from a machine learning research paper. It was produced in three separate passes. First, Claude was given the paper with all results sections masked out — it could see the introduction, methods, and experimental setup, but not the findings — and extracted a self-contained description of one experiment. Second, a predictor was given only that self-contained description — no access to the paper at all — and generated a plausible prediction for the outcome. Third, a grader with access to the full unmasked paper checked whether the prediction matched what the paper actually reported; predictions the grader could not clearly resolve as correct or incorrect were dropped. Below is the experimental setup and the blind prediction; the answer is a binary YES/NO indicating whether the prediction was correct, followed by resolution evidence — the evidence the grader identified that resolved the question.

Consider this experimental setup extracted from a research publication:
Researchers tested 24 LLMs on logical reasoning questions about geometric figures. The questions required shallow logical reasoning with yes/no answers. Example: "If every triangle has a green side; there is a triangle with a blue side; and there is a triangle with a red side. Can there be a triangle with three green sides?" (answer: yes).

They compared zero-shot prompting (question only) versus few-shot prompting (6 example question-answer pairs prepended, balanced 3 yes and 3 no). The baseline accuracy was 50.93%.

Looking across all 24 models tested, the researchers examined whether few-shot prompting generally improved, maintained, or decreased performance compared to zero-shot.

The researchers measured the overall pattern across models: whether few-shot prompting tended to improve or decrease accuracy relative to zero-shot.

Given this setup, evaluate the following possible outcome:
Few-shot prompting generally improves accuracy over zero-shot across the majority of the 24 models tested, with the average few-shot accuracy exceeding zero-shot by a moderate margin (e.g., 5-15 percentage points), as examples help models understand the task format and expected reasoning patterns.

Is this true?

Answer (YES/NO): NO